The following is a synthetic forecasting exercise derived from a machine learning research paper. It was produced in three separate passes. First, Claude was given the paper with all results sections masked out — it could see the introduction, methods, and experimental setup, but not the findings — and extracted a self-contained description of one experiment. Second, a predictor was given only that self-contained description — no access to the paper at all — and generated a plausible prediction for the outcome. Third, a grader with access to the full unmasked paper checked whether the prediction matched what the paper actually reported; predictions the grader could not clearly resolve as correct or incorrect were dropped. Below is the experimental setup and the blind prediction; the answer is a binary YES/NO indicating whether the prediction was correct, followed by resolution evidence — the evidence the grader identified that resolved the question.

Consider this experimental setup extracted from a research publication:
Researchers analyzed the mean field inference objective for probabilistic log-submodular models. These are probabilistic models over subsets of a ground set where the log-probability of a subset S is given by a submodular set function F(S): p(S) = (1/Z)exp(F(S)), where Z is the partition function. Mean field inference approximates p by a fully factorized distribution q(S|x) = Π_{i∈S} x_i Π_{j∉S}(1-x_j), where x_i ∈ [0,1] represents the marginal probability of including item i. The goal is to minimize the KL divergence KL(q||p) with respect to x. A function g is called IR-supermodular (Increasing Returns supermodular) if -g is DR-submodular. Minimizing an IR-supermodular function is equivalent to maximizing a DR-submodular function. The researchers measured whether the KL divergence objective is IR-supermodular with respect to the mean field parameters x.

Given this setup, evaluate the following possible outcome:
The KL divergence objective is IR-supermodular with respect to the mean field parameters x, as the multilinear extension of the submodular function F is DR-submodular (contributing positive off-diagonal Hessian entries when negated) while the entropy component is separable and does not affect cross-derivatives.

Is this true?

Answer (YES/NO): YES